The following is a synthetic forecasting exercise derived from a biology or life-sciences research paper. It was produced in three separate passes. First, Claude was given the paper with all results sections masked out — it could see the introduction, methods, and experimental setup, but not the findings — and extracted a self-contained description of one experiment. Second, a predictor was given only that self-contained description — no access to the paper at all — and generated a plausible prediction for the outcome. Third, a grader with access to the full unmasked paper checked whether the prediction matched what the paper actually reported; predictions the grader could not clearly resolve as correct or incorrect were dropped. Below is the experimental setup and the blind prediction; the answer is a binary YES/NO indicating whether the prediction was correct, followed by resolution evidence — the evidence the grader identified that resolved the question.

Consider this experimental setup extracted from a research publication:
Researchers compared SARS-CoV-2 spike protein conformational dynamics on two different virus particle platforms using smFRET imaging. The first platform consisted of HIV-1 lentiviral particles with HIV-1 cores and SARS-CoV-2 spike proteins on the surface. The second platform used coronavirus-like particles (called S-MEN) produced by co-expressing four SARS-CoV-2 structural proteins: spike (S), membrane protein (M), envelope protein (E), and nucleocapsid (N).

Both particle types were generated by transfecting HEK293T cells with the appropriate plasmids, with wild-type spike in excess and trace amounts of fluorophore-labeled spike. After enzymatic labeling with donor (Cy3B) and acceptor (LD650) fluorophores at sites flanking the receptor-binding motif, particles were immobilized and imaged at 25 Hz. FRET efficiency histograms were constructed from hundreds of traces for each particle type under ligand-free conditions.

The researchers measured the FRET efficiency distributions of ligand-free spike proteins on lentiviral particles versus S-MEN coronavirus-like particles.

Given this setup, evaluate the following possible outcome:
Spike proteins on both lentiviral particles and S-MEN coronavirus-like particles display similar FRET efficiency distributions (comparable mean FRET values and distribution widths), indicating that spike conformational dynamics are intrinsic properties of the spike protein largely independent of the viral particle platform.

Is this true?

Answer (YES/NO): YES